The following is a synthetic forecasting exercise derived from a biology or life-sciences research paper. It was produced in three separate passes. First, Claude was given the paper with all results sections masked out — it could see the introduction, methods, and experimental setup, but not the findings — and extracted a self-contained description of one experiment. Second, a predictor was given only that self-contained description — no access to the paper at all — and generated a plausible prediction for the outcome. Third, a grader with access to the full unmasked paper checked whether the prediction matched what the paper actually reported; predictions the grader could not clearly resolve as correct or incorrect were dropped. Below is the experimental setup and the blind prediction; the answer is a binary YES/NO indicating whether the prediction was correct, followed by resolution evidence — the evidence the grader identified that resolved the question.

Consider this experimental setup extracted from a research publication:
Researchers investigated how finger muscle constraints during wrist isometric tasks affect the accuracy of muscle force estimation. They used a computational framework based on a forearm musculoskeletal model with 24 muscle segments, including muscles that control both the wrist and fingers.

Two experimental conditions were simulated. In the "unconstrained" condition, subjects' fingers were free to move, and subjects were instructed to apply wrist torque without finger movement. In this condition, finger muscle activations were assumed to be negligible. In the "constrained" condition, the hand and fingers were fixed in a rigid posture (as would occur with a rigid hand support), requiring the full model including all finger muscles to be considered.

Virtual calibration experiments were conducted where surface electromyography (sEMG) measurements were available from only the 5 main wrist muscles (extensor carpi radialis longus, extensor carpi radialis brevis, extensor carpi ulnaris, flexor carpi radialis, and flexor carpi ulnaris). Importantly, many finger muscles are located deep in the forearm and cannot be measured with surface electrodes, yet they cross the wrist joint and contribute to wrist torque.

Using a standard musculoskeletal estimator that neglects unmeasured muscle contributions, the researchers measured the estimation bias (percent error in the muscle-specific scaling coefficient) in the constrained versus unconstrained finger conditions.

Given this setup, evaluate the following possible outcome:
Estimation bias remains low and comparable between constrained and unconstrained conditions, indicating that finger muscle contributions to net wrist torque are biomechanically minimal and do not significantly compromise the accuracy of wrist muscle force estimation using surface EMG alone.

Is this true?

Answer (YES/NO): NO